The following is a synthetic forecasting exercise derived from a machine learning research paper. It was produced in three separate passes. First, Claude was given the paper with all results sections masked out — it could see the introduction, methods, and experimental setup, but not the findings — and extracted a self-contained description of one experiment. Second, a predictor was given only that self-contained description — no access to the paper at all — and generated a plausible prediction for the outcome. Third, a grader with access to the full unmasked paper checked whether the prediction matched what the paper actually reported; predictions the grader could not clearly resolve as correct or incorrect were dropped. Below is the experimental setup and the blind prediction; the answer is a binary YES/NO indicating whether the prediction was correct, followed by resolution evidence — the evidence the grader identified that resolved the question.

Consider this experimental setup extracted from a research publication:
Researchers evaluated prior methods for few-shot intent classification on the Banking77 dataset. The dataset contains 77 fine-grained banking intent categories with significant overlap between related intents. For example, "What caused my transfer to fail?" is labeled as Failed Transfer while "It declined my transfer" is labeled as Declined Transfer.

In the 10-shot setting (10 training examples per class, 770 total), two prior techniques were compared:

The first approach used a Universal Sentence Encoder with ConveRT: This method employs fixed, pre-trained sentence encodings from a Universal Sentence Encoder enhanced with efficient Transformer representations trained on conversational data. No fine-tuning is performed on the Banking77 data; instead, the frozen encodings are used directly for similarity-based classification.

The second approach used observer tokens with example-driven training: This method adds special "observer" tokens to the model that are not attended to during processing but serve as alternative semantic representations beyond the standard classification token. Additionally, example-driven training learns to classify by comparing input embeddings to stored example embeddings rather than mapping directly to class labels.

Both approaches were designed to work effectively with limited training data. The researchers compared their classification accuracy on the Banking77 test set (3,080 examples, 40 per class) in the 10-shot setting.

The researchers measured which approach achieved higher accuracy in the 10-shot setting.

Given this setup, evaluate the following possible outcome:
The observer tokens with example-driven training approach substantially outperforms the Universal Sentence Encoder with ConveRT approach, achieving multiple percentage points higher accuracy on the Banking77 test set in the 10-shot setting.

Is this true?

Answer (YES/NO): NO